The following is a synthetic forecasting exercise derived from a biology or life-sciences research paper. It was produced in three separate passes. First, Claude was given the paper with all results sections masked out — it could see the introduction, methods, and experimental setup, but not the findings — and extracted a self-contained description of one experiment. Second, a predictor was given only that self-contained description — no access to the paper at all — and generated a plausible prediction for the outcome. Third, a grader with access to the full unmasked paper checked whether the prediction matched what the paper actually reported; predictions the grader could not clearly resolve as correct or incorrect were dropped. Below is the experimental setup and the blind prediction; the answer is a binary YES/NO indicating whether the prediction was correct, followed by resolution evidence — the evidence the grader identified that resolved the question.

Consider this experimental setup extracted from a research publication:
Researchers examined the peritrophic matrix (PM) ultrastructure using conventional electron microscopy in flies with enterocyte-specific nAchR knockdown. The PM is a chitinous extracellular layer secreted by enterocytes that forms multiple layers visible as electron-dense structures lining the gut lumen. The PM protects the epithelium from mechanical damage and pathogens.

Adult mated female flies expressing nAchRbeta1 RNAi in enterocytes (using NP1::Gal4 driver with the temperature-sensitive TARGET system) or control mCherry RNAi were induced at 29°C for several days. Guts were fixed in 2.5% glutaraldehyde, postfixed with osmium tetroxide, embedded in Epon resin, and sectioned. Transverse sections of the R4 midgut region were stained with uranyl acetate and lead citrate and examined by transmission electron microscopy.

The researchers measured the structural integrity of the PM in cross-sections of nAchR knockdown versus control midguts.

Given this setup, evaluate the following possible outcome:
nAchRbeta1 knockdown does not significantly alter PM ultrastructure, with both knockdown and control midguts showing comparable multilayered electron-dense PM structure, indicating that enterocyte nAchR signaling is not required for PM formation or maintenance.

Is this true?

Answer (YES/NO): NO